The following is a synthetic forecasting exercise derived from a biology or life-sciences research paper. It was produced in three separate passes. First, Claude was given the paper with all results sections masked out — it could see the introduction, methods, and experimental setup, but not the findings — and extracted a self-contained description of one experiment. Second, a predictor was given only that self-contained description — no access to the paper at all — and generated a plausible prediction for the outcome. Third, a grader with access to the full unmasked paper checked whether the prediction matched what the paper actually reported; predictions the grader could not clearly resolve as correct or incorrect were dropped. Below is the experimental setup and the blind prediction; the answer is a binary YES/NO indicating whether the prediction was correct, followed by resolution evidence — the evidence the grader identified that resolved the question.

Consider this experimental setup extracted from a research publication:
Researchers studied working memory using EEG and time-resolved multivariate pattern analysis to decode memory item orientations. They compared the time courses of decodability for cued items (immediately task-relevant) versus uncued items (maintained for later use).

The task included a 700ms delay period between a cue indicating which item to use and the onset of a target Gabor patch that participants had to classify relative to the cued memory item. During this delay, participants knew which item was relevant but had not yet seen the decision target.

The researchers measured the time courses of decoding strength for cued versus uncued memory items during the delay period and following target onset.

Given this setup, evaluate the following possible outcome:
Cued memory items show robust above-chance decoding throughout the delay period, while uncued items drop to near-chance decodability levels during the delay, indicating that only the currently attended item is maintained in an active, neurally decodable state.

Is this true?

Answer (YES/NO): NO